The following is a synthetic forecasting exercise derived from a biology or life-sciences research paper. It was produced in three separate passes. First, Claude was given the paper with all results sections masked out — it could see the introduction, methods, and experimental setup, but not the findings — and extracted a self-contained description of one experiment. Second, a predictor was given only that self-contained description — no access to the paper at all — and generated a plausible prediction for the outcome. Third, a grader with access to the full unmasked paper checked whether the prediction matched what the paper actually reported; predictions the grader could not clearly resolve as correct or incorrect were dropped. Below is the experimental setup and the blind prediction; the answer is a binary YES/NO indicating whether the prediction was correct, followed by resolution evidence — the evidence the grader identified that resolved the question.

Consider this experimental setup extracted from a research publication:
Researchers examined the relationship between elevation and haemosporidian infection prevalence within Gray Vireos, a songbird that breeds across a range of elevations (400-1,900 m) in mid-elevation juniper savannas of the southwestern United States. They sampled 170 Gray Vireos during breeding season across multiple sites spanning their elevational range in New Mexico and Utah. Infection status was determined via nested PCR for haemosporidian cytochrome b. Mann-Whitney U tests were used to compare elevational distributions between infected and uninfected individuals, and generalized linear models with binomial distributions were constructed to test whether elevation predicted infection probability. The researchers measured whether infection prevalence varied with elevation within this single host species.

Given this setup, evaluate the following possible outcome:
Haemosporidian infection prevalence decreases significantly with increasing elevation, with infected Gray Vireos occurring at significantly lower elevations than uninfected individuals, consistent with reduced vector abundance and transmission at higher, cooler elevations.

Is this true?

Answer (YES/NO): YES